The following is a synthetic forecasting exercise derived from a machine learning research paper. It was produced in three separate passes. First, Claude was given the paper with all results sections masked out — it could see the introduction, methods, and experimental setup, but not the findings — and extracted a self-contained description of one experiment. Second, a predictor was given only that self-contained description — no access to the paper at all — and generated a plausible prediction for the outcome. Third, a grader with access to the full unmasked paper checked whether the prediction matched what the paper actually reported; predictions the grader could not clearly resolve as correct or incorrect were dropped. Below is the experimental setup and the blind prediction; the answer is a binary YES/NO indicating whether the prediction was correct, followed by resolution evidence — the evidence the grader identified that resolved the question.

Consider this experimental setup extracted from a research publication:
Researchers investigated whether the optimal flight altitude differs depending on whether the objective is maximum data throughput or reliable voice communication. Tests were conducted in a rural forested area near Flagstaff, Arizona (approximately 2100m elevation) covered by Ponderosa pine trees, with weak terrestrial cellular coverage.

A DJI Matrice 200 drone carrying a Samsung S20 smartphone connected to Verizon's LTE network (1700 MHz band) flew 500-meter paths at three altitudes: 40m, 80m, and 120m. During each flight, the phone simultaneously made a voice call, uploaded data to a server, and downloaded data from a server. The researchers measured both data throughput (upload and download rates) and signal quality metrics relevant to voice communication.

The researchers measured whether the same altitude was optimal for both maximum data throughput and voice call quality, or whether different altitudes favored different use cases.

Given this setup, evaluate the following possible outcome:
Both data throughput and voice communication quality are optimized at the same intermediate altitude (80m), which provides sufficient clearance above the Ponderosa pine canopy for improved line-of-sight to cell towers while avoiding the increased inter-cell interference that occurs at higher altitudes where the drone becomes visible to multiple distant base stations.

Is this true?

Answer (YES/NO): NO